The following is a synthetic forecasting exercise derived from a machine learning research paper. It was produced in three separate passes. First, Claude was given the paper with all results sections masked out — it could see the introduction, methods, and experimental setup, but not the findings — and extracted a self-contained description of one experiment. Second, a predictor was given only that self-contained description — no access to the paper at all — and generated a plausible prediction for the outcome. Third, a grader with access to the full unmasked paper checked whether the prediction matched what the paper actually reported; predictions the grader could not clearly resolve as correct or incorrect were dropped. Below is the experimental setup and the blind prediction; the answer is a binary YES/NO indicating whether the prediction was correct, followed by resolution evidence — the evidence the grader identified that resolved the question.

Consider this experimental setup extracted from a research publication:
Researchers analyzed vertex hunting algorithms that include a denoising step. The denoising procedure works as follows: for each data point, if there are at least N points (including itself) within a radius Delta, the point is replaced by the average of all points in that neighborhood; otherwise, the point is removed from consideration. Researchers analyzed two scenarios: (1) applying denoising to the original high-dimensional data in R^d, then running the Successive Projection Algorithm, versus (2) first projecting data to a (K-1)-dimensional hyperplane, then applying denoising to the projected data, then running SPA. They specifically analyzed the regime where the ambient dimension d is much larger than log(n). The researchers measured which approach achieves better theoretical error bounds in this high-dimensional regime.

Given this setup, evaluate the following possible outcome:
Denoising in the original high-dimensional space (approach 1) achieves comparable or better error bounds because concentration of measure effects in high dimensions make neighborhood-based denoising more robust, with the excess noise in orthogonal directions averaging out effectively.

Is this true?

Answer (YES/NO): NO